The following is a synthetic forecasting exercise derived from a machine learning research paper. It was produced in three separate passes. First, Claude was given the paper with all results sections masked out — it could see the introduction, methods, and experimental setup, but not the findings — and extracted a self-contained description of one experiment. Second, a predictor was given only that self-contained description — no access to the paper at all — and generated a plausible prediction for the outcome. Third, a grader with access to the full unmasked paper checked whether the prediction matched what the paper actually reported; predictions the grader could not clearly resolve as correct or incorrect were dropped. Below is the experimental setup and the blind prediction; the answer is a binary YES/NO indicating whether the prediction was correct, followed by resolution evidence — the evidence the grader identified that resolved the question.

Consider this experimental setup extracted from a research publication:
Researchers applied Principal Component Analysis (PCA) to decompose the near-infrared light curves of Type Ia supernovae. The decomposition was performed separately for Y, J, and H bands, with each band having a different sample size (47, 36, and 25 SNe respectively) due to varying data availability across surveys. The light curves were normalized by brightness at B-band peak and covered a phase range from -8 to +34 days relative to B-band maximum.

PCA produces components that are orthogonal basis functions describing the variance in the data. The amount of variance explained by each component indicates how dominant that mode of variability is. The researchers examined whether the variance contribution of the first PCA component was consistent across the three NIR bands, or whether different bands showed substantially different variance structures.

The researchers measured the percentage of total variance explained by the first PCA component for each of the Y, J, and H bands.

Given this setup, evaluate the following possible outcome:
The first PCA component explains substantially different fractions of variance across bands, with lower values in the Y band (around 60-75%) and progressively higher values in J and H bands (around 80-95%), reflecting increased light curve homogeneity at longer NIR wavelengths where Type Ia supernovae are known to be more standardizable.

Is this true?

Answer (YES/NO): NO